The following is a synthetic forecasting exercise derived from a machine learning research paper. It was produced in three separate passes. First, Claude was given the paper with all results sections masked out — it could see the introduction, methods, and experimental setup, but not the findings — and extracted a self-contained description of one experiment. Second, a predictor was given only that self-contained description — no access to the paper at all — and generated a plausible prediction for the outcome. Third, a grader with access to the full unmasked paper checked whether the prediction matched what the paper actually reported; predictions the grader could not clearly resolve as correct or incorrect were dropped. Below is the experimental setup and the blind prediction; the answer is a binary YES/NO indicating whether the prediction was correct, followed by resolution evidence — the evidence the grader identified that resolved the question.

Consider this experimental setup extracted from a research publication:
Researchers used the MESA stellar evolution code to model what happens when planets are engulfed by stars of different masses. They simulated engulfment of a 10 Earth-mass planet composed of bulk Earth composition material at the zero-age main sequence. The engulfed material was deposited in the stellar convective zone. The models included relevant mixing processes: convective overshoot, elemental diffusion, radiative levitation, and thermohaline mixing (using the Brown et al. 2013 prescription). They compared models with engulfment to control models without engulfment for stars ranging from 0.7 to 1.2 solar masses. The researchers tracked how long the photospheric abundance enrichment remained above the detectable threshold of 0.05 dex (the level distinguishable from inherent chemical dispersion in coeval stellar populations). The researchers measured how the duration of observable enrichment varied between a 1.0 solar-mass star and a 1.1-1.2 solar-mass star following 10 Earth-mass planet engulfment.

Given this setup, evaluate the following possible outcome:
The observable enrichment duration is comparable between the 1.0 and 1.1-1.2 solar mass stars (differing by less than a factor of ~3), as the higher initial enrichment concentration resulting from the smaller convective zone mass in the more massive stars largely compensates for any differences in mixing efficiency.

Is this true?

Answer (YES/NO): NO